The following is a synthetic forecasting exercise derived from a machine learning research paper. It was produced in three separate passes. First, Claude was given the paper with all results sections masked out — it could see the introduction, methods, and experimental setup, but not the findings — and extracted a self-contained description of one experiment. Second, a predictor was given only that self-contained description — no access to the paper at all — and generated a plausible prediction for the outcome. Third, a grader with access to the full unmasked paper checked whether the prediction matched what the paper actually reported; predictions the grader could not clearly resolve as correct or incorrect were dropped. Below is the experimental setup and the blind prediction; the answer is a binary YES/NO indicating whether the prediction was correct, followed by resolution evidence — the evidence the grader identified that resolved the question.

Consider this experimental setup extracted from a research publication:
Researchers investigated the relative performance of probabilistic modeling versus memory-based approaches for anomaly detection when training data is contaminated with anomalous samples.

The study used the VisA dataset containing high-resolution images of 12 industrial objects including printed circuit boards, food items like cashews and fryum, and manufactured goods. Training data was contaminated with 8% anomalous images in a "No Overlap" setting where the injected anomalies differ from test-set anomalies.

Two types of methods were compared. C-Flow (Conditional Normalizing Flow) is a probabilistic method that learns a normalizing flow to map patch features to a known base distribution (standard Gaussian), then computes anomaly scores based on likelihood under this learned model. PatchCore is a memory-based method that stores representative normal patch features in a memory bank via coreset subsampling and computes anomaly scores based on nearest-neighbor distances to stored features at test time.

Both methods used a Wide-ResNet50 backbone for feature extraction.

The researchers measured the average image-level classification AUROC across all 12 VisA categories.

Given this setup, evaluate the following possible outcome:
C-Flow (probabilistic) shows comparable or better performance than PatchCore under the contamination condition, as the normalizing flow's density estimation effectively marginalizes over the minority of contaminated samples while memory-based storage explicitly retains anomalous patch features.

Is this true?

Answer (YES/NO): NO